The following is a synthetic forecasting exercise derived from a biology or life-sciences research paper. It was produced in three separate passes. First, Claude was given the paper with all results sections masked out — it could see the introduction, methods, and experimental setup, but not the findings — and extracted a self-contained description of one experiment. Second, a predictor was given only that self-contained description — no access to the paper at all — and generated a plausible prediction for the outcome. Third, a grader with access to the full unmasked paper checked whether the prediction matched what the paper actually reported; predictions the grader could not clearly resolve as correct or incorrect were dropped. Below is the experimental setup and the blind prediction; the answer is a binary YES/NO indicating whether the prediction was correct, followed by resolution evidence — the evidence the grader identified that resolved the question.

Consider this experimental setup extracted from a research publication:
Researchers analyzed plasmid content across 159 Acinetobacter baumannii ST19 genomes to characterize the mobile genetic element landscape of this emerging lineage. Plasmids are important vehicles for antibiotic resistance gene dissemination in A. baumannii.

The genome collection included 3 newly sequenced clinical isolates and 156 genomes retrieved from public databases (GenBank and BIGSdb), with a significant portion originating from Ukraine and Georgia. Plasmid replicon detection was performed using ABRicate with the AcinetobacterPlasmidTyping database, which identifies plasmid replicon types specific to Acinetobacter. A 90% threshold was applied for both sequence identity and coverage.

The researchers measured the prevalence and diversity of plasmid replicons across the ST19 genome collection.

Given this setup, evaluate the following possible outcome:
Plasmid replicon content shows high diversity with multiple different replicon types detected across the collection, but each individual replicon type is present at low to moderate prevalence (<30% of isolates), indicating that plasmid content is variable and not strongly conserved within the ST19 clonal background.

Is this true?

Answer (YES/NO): NO